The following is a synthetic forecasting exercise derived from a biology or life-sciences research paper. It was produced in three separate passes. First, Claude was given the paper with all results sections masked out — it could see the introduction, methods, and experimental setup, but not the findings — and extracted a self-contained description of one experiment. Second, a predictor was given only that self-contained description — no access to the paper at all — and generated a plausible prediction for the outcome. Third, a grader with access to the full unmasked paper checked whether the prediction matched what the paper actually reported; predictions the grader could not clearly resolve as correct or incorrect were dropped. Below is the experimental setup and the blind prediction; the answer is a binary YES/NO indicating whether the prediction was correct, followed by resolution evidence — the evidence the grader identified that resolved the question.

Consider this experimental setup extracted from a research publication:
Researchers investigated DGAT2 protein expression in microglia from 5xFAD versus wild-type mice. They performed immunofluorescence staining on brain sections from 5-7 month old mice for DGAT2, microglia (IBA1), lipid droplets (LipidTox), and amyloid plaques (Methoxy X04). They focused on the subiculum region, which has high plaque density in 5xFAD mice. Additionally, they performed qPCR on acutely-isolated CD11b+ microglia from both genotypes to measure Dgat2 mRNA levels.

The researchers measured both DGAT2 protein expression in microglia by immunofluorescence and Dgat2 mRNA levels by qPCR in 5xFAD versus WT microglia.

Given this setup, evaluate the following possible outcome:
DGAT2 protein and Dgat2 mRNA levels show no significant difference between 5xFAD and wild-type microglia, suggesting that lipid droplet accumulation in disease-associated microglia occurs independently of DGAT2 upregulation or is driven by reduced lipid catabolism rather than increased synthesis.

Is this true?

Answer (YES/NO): NO